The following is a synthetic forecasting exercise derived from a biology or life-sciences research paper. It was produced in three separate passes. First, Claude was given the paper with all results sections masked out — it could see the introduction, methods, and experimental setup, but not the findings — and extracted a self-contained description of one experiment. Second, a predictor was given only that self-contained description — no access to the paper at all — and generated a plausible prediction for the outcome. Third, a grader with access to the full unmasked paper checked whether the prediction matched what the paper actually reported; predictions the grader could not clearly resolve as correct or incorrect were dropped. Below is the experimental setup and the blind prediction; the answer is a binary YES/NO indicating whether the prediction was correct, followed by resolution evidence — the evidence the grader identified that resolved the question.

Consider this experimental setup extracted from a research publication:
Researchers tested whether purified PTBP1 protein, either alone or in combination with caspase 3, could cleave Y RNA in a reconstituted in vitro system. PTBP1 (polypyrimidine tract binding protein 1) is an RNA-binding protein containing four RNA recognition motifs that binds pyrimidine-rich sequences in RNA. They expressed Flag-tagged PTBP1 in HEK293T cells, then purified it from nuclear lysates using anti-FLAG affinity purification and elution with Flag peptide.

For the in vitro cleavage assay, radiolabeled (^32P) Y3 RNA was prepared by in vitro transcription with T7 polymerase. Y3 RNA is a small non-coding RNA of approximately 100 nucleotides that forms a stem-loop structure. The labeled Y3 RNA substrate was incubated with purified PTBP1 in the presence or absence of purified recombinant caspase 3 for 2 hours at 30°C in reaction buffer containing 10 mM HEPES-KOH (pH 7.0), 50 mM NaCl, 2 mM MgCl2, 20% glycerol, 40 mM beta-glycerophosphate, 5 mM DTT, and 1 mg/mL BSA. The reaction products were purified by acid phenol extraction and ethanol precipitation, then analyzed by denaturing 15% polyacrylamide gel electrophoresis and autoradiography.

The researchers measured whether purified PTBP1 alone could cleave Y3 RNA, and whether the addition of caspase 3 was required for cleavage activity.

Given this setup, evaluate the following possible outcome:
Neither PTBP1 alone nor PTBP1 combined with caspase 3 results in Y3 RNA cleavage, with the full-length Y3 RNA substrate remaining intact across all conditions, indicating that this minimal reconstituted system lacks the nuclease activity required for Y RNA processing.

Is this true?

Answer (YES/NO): NO